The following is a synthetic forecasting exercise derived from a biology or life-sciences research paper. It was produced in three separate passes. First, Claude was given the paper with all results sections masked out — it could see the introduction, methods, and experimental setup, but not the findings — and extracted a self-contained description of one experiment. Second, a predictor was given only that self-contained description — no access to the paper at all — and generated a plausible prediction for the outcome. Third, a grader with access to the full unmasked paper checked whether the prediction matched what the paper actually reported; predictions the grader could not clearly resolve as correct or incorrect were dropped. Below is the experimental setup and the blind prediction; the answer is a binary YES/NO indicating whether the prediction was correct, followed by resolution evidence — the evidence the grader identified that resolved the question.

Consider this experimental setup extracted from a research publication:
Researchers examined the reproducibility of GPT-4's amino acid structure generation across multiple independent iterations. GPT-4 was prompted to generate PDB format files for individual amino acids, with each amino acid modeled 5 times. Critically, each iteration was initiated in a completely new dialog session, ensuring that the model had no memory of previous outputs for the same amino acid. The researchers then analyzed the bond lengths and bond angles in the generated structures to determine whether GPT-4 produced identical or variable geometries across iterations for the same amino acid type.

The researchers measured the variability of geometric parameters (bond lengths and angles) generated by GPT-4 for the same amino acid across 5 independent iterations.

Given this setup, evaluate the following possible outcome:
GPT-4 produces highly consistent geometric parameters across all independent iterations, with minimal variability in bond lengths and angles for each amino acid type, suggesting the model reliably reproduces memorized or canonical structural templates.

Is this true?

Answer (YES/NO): NO